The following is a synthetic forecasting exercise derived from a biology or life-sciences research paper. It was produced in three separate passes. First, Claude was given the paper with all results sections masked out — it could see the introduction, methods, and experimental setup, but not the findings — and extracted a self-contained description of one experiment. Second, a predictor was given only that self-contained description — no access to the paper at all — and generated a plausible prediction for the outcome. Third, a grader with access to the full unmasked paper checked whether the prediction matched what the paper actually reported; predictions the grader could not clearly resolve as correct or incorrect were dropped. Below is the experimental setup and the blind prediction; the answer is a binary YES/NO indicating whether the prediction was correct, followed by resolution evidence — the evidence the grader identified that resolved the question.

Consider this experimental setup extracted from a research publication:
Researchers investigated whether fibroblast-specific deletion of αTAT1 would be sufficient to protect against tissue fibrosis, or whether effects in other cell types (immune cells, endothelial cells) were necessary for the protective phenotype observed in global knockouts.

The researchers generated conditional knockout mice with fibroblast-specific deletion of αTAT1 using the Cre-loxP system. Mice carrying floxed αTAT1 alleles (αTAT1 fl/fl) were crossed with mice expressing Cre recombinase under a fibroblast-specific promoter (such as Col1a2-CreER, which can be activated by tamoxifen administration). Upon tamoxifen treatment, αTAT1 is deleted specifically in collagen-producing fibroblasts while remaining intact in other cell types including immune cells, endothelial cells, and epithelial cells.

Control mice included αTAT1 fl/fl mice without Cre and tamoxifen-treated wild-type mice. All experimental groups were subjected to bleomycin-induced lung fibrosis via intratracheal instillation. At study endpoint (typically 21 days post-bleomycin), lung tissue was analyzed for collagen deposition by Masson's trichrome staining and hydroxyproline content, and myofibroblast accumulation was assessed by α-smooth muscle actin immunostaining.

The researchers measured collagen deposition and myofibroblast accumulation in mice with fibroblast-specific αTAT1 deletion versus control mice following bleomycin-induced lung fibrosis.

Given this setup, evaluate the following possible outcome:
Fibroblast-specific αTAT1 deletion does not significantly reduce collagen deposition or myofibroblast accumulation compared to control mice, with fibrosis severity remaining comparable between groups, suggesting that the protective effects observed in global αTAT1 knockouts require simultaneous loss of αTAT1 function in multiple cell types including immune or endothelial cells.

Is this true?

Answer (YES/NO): NO